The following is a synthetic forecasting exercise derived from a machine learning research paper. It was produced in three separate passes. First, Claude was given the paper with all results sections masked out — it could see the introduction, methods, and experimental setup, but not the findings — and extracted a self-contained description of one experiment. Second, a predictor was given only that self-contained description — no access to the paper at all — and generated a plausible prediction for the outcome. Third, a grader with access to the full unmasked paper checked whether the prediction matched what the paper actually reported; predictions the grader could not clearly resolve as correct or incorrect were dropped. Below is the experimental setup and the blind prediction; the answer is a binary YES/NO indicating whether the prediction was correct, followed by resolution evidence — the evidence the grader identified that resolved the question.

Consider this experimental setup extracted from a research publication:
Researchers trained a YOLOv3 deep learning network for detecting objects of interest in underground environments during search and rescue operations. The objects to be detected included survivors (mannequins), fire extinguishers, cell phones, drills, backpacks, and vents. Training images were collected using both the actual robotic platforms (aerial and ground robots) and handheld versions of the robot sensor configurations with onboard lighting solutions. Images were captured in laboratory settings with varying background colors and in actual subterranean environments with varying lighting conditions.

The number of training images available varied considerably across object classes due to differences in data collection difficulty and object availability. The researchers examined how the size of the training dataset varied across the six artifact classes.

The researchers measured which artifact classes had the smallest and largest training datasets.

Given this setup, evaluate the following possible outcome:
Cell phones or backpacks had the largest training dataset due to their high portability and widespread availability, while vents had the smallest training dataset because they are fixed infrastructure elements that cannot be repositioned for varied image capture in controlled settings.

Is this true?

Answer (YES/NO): NO